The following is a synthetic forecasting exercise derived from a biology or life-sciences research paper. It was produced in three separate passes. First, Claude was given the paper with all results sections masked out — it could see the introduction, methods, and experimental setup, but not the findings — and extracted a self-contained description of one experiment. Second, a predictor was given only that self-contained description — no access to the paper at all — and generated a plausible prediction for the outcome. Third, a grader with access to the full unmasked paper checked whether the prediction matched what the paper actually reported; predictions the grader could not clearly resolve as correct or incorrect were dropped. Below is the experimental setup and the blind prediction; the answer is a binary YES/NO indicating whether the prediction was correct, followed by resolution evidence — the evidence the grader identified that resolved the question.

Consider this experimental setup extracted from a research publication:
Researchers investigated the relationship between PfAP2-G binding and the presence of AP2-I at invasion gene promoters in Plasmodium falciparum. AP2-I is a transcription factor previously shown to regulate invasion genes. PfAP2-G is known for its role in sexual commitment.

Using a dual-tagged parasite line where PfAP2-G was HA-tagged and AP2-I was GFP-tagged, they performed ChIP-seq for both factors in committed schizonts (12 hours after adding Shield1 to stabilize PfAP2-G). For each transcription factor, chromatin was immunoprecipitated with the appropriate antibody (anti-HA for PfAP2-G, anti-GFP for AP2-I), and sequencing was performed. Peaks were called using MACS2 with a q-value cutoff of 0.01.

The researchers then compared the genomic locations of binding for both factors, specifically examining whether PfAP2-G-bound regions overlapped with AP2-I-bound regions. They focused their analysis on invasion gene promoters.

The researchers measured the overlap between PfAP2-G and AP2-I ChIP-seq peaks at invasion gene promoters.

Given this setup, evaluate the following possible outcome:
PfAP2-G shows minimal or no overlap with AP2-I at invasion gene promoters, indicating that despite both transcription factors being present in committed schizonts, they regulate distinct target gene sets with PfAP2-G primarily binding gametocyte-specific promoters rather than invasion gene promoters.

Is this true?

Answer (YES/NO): NO